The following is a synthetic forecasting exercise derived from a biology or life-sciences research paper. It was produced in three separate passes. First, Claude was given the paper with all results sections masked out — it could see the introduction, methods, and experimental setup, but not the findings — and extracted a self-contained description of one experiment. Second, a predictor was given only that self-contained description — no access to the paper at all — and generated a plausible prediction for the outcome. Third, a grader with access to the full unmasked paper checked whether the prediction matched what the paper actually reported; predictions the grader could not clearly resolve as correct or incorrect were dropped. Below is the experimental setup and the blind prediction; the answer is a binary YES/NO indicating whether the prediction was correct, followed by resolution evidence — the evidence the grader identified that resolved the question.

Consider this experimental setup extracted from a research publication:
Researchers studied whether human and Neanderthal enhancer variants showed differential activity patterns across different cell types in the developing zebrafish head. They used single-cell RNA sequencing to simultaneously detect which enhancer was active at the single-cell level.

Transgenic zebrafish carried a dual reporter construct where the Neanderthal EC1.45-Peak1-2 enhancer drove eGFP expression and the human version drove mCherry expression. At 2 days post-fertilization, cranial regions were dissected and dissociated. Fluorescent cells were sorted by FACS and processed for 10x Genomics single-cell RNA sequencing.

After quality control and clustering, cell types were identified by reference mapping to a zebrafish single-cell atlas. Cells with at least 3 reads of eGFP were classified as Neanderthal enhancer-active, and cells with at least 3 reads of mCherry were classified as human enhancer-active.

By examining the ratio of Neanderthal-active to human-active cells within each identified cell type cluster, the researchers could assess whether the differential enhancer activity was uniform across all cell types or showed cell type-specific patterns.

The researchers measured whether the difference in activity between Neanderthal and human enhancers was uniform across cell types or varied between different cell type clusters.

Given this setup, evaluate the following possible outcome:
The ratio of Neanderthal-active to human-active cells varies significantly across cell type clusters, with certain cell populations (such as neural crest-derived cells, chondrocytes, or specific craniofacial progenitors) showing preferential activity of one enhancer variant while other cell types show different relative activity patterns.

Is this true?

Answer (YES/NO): NO